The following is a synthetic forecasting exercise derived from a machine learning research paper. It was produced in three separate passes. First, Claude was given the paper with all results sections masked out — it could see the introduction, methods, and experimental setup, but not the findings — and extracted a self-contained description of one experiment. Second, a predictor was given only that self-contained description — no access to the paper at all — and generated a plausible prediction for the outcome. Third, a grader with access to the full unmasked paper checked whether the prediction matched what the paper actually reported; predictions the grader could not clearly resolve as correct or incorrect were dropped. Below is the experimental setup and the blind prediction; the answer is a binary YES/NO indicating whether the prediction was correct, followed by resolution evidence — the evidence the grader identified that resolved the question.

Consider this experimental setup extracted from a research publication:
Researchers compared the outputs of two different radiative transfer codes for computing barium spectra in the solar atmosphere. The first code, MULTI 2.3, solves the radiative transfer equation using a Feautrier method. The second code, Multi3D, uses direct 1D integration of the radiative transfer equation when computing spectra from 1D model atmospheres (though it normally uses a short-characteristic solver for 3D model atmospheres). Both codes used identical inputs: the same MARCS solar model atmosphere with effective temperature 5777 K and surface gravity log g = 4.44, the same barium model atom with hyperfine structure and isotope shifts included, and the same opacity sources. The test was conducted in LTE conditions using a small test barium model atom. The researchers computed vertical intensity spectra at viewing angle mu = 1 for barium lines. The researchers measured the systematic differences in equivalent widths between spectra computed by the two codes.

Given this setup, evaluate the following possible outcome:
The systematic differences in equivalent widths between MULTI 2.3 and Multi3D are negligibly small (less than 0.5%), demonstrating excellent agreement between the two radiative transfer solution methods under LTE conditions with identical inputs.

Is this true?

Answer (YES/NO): NO